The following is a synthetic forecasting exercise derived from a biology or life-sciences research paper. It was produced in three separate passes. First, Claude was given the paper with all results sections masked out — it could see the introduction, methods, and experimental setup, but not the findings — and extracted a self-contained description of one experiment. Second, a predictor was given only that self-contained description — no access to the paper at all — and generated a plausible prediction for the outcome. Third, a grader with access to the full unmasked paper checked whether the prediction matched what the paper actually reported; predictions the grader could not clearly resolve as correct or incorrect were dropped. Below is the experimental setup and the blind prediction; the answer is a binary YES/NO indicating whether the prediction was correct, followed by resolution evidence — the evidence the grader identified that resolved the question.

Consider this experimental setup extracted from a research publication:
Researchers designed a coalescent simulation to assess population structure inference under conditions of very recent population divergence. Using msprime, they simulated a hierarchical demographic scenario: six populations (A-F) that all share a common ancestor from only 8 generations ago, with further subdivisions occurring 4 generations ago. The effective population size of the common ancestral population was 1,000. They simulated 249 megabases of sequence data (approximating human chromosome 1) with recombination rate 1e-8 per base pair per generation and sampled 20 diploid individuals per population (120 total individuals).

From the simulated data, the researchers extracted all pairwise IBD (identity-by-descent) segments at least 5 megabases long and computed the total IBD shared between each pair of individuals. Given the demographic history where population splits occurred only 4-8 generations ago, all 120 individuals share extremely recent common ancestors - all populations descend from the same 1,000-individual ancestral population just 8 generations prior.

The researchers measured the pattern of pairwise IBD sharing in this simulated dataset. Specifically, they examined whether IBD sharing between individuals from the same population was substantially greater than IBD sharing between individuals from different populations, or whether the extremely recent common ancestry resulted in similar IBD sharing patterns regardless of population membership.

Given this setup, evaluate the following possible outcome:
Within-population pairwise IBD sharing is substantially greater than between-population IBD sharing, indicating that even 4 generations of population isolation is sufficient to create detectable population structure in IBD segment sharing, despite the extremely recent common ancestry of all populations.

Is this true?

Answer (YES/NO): YES